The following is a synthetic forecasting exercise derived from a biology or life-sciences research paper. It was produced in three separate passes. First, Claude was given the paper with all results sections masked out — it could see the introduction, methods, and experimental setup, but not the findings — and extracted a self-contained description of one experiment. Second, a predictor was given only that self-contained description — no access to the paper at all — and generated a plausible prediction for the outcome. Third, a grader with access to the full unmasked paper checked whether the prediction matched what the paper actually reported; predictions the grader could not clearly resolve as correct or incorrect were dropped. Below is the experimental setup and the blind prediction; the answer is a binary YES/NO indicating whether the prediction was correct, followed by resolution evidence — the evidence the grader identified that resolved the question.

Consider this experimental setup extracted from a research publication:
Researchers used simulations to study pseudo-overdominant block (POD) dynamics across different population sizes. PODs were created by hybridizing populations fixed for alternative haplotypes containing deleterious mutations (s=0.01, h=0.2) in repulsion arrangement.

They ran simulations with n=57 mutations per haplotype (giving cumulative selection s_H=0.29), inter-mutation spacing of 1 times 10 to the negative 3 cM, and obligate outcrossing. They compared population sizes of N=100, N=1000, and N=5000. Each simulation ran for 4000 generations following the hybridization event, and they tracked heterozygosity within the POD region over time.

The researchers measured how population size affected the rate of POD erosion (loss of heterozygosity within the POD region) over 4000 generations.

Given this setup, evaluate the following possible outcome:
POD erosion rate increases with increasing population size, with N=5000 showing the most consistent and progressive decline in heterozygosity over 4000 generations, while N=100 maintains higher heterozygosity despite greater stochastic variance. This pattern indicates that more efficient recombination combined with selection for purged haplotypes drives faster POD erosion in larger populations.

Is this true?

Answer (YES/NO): YES